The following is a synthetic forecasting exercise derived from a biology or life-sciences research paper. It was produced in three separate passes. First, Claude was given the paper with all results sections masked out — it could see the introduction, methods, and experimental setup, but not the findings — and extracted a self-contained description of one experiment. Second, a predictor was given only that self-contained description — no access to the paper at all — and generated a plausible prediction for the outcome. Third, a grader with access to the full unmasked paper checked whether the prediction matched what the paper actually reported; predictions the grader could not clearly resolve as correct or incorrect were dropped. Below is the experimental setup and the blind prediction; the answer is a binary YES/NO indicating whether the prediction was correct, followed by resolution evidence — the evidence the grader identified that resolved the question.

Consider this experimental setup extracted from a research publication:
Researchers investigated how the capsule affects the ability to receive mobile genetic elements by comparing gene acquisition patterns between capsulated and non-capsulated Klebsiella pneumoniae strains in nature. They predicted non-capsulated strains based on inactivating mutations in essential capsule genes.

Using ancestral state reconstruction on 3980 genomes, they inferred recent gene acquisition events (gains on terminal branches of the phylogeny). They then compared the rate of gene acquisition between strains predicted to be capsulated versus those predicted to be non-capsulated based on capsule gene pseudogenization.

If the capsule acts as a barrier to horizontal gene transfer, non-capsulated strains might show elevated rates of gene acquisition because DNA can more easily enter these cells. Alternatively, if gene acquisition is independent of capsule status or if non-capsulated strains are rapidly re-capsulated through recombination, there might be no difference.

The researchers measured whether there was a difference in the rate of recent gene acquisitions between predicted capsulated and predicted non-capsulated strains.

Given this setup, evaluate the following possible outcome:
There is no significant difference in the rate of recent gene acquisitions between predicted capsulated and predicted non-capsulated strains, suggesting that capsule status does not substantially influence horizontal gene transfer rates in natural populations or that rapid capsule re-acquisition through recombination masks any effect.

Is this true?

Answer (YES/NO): NO